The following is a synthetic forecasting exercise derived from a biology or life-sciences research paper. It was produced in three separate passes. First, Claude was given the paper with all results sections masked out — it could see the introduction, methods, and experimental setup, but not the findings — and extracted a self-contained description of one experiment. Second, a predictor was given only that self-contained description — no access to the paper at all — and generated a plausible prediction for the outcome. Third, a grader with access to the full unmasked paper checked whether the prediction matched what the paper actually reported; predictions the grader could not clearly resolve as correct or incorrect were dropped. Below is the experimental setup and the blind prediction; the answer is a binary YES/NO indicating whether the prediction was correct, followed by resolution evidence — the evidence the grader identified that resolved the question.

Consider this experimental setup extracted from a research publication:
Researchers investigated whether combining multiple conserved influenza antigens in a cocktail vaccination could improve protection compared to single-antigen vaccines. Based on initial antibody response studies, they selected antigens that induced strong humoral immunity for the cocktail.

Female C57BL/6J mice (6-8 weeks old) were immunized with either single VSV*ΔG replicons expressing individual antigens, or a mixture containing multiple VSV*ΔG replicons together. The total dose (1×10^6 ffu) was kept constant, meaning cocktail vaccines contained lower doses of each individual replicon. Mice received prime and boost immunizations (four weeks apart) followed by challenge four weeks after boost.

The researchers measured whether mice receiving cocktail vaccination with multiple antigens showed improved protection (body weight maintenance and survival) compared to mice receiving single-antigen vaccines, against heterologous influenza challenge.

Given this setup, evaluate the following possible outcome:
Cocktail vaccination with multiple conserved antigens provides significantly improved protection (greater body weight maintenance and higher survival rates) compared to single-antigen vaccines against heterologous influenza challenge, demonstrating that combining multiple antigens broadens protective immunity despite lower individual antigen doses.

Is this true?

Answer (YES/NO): NO